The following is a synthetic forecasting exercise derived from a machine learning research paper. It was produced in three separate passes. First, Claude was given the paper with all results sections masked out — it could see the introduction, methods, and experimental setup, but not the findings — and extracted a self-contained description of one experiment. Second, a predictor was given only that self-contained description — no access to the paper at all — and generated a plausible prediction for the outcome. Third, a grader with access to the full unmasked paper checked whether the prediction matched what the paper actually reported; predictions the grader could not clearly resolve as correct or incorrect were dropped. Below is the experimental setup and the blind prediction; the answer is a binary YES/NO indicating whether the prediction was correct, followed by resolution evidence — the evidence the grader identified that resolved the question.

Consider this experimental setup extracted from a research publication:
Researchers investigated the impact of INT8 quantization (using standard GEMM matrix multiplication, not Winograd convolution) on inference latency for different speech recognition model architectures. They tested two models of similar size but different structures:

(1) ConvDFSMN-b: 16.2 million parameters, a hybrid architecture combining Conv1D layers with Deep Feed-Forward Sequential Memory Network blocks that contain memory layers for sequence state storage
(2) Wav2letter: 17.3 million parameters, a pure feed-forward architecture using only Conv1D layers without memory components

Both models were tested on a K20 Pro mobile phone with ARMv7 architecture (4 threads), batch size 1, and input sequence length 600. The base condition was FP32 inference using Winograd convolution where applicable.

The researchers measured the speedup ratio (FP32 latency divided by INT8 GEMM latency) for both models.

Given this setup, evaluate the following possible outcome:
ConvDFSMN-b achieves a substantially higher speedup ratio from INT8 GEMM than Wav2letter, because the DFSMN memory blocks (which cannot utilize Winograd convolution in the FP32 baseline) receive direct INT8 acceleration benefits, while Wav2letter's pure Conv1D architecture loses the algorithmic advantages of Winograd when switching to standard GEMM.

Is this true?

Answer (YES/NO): NO